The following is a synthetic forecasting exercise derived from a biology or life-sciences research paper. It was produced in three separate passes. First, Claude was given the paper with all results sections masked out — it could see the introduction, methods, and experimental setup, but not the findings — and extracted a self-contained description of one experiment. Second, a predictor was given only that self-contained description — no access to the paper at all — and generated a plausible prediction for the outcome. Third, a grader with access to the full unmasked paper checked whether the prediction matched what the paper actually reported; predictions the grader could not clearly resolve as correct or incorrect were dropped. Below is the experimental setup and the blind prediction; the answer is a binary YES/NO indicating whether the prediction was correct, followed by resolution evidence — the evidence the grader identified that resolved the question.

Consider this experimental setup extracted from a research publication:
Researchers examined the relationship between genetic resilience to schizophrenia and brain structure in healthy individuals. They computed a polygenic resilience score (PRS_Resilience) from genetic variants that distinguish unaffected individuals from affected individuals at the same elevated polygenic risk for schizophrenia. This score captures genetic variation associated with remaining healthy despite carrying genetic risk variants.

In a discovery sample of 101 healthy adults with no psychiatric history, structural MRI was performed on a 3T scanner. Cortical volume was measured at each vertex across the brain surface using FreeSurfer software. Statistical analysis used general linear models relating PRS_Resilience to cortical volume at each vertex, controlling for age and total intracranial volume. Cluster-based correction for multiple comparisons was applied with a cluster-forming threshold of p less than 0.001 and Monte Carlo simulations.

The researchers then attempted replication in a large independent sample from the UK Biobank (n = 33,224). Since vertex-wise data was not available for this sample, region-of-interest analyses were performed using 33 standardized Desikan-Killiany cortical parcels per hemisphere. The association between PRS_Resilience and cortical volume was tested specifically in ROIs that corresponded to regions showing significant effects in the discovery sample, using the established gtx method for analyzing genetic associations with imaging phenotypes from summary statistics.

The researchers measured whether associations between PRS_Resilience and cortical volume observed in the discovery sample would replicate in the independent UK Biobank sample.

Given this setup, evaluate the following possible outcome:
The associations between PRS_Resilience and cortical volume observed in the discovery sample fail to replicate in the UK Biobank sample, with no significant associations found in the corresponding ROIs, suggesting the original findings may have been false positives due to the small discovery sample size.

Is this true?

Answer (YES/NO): NO